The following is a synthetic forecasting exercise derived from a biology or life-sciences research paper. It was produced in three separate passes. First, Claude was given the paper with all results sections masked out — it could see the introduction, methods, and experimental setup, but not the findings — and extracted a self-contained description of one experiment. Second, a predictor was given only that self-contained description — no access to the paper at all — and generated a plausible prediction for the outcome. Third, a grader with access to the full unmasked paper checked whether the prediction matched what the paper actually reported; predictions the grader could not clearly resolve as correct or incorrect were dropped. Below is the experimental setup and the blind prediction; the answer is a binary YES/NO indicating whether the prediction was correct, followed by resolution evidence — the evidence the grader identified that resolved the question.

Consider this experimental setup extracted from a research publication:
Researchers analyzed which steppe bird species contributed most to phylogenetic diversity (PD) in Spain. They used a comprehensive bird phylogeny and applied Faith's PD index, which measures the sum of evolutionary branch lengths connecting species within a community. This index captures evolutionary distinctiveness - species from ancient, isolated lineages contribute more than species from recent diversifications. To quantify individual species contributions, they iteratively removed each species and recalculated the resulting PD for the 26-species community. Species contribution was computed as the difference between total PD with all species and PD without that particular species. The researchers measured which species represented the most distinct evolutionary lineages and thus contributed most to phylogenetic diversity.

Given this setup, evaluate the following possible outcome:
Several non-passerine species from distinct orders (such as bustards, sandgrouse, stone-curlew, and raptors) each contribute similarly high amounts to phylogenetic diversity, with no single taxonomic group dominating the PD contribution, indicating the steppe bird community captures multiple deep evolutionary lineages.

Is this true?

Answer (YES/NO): NO